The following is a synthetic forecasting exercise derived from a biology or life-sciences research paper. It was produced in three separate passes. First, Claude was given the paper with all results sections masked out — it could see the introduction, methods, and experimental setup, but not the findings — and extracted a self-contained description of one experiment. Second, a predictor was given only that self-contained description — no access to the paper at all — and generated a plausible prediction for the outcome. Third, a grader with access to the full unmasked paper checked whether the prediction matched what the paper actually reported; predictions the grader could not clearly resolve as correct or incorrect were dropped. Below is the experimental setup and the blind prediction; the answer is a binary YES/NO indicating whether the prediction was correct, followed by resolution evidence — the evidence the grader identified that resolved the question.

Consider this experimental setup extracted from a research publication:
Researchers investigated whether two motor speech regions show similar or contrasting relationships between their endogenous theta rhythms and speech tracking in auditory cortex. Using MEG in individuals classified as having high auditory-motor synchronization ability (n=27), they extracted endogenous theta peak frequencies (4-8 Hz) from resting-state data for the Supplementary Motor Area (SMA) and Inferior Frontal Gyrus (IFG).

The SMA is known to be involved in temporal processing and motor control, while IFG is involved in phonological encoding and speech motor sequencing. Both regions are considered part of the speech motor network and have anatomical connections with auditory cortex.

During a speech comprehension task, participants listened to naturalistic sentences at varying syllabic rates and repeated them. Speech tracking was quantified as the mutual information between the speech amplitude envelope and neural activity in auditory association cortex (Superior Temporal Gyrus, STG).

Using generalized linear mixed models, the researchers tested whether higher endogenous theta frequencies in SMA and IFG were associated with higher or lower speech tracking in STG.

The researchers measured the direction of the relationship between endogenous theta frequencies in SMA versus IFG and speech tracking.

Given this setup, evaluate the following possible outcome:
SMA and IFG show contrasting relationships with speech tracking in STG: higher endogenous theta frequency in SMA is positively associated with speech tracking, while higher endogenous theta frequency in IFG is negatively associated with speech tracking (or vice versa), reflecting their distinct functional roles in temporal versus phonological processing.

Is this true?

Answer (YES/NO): YES